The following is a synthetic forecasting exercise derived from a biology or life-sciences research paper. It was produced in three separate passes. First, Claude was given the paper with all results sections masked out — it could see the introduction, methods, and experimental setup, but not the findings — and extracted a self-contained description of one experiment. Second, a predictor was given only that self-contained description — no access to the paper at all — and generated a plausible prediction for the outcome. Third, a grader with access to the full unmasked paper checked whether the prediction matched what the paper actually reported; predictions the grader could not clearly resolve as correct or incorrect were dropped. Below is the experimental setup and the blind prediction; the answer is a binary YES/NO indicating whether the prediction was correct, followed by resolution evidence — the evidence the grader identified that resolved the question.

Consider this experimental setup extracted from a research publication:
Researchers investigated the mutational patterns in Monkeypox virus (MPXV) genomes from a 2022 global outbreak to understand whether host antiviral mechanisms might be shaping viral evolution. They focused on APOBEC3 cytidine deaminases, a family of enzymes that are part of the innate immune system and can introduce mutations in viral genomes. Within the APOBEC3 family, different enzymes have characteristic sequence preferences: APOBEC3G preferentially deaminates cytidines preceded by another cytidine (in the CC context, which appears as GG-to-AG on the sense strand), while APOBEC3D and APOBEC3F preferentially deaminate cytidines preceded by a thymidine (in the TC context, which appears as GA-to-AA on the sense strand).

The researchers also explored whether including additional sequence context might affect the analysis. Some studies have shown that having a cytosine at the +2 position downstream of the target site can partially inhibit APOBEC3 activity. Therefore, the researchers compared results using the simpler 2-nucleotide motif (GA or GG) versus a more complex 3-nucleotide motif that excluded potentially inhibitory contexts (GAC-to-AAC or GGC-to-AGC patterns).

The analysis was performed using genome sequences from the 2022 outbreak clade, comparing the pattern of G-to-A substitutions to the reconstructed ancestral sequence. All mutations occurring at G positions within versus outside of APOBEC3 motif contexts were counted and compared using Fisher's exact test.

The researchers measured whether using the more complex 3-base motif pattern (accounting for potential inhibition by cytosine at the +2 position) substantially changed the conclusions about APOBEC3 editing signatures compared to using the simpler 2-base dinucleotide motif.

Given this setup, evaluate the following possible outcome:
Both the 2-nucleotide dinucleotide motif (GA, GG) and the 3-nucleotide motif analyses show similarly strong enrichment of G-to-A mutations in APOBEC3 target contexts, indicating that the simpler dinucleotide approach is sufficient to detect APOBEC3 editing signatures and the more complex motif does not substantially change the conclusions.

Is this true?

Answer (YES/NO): YES